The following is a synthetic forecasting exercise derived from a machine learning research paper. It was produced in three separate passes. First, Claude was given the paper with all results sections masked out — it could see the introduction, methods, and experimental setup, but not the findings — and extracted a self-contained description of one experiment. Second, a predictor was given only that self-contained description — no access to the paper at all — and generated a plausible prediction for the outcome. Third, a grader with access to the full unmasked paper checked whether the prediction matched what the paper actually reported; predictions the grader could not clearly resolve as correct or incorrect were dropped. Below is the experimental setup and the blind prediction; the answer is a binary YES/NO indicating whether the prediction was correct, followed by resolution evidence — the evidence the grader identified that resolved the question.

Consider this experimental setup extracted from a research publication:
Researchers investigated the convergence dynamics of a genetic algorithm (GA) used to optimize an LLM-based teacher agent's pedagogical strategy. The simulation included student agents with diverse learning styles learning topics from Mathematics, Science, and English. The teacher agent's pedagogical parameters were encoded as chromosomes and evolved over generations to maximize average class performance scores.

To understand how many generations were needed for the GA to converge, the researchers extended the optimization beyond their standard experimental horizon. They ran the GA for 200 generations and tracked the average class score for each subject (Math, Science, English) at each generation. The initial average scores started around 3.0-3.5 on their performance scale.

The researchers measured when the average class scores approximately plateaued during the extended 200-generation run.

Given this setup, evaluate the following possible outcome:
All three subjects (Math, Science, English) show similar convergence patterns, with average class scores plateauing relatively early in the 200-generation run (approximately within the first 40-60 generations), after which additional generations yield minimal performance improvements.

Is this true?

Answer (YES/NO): NO